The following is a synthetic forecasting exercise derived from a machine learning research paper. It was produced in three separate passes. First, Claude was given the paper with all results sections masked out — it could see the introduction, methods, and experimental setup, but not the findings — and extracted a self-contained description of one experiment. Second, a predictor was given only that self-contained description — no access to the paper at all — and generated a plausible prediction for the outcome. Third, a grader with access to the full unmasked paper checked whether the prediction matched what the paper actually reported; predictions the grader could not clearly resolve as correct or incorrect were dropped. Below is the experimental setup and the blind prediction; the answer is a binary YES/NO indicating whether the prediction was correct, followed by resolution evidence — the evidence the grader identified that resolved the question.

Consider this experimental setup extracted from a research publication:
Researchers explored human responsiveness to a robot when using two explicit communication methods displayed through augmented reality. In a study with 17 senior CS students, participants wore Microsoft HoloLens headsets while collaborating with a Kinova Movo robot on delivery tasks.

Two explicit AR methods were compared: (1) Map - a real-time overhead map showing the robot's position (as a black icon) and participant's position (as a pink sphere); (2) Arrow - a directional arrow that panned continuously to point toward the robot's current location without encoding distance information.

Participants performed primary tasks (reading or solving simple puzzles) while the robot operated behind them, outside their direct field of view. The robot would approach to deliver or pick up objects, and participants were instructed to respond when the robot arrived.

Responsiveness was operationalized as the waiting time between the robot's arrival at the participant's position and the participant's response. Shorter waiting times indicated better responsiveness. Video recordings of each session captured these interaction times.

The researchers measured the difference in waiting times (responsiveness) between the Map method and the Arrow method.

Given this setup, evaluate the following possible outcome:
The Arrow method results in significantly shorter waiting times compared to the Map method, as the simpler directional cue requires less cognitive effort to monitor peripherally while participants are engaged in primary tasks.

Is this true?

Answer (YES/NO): NO